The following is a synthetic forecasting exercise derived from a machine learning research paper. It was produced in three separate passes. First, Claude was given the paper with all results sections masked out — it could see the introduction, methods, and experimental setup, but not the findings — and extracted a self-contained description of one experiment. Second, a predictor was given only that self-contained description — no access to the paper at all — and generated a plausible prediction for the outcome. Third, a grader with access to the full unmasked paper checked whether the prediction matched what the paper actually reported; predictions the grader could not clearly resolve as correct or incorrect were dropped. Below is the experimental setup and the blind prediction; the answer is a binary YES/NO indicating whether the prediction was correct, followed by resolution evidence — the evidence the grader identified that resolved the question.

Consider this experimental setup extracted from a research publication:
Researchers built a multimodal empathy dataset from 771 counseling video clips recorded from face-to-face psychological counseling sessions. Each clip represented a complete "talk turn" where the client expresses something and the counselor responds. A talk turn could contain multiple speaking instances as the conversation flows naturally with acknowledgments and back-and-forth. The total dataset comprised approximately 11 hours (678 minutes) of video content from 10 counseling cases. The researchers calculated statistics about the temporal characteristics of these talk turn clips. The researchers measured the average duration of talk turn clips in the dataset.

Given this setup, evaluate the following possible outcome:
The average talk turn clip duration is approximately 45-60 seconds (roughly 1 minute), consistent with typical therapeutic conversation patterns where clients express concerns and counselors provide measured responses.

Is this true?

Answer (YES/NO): YES